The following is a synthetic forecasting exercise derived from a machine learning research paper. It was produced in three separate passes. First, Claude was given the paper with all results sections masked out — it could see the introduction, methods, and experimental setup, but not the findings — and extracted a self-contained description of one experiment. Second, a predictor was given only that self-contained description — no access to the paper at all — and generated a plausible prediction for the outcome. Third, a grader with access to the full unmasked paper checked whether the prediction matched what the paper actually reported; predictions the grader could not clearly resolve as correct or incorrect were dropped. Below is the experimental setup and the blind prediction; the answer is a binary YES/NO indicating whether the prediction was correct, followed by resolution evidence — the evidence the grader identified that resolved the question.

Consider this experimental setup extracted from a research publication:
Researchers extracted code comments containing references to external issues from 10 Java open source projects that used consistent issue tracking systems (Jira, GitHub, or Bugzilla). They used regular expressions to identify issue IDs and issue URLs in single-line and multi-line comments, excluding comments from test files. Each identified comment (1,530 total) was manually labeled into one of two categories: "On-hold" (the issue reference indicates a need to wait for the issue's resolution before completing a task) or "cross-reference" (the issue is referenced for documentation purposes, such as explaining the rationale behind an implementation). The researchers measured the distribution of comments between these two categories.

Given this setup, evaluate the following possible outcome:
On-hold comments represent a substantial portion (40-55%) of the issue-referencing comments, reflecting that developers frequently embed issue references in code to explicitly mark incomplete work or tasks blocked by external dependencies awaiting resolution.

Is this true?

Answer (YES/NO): NO